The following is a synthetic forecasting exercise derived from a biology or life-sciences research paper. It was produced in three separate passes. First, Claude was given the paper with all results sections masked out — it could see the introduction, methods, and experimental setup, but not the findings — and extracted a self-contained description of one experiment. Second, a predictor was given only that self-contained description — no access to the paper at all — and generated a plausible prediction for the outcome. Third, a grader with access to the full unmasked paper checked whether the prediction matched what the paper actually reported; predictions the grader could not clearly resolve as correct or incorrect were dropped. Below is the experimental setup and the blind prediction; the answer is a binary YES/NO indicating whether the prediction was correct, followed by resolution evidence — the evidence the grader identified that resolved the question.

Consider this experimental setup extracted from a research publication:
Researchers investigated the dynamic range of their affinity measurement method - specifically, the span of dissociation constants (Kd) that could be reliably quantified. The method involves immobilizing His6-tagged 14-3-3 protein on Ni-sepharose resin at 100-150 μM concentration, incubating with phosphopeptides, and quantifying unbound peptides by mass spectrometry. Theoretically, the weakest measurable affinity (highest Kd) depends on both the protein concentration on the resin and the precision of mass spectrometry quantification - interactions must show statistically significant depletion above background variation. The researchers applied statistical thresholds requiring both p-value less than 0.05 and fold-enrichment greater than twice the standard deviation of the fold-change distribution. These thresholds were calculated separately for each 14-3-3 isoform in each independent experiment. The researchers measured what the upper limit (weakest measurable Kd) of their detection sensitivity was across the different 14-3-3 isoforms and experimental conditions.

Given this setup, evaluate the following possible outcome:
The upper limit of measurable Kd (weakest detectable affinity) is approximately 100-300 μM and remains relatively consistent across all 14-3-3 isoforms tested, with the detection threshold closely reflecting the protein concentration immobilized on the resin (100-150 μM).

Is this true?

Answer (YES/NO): NO